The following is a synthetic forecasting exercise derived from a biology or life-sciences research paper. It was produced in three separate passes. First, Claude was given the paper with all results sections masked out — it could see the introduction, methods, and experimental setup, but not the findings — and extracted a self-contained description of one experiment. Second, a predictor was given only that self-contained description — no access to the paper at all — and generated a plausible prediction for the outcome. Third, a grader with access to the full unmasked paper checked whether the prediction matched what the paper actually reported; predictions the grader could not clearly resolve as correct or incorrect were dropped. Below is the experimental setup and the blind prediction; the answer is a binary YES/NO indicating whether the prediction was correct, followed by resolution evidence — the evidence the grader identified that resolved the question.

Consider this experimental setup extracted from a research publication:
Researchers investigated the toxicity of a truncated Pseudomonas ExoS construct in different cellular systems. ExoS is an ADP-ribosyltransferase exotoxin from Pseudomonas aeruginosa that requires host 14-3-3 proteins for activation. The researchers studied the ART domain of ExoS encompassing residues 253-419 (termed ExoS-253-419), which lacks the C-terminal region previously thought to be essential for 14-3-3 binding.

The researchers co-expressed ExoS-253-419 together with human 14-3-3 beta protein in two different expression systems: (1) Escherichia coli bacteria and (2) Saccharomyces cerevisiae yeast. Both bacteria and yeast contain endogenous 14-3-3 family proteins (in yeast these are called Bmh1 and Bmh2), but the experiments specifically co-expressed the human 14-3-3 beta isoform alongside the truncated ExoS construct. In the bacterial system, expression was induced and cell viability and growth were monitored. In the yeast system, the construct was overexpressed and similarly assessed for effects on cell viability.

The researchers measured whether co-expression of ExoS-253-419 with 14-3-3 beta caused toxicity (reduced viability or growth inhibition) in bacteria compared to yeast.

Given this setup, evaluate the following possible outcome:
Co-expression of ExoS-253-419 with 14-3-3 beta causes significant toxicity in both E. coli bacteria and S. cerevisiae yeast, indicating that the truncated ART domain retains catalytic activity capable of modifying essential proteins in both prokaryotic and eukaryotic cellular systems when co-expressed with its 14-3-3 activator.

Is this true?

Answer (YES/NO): NO